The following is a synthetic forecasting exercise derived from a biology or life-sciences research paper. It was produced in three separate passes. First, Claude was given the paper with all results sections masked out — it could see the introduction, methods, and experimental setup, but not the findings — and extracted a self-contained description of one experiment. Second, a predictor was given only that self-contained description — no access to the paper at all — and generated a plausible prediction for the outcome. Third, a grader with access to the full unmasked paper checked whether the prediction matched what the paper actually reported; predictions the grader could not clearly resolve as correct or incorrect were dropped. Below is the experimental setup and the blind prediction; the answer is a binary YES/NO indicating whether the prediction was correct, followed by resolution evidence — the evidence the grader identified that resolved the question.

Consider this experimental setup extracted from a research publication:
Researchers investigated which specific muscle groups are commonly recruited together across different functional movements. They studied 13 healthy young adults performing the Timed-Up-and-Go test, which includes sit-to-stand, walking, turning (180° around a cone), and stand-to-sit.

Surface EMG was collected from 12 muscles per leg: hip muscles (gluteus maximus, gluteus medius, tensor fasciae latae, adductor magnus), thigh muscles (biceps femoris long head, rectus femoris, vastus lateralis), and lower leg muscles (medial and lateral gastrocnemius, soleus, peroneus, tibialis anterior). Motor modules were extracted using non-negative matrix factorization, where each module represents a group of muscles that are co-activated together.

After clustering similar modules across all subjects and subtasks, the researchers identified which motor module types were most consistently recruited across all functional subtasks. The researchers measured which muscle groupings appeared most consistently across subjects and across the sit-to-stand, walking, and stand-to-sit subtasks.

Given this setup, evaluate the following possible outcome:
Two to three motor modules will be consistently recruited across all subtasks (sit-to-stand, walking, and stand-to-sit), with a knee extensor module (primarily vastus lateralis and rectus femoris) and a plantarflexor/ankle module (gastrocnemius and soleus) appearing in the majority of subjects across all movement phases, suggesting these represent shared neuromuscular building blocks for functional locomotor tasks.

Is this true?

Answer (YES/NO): YES